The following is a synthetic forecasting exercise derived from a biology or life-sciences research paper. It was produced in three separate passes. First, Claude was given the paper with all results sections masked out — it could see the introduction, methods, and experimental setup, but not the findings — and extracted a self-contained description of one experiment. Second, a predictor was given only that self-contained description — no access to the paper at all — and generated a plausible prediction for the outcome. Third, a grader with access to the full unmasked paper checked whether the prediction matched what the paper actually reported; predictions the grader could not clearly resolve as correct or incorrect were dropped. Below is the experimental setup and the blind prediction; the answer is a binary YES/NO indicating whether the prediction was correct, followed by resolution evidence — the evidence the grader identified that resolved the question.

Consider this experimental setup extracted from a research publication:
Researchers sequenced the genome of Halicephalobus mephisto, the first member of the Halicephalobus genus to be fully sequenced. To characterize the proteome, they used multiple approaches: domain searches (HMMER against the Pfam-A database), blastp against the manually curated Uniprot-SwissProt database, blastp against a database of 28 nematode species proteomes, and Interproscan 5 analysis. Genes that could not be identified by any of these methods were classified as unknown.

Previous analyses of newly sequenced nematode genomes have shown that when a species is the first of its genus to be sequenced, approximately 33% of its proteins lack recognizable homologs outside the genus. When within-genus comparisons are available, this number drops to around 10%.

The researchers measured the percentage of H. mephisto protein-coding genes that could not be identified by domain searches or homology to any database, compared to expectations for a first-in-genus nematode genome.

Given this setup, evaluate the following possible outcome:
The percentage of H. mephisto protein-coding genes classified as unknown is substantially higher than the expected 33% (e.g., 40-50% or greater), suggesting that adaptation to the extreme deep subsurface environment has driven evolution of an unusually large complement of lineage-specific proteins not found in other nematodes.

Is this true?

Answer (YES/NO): NO